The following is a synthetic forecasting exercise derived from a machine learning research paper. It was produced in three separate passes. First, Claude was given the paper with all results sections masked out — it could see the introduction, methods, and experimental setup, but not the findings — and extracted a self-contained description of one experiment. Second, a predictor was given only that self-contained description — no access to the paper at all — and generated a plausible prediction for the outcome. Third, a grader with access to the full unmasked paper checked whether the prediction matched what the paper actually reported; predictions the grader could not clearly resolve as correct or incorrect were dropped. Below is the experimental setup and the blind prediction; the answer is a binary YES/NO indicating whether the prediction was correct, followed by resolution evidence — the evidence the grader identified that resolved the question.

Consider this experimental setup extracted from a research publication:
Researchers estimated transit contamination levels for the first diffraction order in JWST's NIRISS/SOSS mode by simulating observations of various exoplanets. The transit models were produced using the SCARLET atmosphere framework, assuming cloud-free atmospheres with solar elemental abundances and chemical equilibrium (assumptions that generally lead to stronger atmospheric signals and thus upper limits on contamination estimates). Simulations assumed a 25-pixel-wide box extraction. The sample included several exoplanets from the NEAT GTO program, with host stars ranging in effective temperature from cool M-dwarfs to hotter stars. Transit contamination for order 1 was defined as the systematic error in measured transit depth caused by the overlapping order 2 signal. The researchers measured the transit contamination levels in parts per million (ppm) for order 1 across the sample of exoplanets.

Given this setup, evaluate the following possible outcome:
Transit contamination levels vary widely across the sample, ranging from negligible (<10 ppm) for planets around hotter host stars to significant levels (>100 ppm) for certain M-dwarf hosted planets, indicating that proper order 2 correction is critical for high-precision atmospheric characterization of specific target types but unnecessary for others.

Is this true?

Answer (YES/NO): NO